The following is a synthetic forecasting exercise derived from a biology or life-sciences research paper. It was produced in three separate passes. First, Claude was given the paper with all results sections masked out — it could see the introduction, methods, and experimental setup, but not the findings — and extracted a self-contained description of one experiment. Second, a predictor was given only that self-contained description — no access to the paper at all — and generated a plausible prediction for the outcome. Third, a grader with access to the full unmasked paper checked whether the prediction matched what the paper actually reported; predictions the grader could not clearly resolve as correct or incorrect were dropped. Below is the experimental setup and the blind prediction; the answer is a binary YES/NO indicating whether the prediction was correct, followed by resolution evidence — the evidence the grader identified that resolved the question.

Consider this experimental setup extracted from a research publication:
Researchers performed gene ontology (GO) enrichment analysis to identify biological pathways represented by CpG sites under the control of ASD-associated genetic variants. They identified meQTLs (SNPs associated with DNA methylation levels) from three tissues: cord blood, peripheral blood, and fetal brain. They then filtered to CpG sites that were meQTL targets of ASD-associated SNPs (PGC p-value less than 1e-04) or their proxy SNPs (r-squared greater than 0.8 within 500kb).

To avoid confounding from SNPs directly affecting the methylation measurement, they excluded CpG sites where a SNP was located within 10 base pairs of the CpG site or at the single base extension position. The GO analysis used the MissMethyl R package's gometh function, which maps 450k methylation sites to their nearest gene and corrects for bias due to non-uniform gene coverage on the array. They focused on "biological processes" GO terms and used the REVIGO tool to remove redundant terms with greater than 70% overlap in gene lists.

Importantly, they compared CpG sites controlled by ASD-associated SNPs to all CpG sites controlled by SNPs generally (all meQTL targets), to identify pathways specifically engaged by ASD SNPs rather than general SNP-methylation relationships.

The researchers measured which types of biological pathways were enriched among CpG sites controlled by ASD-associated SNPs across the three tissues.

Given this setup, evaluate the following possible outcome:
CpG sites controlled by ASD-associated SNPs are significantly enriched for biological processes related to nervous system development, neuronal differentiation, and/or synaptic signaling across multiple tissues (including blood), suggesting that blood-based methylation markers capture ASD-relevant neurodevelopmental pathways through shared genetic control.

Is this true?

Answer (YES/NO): NO